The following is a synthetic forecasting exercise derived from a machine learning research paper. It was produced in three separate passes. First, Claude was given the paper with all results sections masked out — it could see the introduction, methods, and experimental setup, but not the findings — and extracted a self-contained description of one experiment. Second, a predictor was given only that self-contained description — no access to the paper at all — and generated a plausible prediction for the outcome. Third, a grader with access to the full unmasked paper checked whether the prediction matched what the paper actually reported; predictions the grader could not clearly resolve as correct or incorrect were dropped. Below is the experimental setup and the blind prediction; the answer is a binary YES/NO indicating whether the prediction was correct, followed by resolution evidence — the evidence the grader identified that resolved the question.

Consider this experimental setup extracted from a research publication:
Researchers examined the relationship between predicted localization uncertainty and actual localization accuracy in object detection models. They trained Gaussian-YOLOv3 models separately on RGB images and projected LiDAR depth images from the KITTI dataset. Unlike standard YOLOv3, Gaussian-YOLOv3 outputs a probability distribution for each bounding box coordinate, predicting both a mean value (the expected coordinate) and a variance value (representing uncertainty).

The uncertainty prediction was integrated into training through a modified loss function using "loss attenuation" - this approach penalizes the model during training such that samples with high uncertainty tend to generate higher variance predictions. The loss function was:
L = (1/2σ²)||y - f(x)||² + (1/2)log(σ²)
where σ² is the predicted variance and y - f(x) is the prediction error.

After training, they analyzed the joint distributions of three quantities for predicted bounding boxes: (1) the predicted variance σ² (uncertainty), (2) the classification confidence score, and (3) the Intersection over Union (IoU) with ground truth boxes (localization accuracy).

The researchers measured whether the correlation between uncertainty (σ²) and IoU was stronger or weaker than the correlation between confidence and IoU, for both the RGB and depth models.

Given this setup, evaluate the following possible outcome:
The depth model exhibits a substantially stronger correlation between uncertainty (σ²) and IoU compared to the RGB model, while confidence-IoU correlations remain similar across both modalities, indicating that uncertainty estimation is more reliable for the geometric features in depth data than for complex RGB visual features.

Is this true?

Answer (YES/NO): NO